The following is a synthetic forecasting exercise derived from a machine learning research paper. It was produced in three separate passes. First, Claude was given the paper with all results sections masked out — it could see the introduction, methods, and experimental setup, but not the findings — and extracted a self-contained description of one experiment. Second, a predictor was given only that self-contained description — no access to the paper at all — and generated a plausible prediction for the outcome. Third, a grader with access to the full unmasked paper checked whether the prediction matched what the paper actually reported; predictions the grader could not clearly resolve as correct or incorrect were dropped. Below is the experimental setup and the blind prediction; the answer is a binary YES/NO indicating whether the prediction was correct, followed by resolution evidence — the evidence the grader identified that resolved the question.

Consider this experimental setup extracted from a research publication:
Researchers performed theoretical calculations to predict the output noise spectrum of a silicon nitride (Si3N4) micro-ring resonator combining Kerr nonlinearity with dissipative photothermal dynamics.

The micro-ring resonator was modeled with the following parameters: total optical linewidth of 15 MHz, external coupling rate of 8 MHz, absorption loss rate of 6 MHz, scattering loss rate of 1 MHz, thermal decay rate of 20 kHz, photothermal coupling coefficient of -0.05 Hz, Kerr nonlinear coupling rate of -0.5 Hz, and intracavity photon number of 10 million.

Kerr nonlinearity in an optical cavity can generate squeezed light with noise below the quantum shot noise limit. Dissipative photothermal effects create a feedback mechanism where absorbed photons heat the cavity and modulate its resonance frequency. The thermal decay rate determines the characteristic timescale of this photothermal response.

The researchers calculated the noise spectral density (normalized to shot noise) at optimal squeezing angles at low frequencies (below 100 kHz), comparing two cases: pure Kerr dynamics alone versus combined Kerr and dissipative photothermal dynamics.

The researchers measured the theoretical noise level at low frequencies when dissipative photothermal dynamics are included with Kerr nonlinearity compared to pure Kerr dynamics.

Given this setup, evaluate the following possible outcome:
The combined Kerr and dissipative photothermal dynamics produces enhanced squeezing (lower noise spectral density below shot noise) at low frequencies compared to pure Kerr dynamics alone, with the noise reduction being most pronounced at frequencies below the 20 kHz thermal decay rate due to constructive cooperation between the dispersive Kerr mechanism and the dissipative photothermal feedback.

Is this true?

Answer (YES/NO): NO